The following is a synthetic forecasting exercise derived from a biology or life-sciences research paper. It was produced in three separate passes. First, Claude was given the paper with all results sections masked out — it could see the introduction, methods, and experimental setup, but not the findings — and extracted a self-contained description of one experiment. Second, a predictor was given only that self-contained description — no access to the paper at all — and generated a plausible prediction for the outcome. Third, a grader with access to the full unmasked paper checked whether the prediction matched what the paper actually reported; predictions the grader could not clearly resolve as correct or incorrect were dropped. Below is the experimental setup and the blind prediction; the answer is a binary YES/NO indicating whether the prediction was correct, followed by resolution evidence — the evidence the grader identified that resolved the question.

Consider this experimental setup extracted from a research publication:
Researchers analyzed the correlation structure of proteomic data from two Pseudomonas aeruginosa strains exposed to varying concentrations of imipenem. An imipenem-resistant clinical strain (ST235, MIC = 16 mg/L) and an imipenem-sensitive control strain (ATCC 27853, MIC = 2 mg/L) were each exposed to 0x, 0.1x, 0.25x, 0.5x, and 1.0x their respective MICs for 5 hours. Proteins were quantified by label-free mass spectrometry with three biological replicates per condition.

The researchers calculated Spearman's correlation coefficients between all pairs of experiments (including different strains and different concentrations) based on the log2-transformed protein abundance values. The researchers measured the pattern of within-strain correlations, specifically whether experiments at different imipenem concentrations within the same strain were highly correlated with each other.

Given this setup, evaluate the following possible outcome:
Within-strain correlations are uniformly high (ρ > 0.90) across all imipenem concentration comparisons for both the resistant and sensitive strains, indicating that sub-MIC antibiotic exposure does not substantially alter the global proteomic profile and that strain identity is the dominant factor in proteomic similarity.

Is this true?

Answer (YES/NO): NO